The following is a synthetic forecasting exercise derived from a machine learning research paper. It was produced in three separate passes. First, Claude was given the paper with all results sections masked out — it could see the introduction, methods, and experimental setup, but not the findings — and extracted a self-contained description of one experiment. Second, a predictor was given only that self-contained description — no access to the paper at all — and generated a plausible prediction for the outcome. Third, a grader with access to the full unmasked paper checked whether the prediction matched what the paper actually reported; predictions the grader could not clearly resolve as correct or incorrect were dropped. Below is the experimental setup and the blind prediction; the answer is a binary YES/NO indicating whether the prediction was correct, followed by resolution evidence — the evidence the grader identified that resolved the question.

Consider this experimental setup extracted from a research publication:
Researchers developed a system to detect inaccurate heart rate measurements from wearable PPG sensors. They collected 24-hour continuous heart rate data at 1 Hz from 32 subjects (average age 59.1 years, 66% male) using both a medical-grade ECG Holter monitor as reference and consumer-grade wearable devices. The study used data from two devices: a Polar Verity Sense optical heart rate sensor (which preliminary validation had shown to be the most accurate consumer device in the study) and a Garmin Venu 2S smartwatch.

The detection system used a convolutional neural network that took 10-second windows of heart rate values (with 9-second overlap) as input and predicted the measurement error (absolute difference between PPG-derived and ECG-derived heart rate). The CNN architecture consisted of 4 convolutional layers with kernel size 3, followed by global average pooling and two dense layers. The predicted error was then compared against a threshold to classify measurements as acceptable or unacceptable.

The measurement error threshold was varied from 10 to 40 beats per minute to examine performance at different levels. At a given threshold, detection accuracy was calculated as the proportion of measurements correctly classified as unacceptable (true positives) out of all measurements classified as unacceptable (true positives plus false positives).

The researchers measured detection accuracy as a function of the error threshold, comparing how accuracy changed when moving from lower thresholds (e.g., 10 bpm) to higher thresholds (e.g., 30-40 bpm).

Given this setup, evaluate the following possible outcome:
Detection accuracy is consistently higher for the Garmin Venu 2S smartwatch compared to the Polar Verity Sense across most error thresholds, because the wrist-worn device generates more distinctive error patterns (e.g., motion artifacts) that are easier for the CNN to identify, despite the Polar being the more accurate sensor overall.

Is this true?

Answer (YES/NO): NO